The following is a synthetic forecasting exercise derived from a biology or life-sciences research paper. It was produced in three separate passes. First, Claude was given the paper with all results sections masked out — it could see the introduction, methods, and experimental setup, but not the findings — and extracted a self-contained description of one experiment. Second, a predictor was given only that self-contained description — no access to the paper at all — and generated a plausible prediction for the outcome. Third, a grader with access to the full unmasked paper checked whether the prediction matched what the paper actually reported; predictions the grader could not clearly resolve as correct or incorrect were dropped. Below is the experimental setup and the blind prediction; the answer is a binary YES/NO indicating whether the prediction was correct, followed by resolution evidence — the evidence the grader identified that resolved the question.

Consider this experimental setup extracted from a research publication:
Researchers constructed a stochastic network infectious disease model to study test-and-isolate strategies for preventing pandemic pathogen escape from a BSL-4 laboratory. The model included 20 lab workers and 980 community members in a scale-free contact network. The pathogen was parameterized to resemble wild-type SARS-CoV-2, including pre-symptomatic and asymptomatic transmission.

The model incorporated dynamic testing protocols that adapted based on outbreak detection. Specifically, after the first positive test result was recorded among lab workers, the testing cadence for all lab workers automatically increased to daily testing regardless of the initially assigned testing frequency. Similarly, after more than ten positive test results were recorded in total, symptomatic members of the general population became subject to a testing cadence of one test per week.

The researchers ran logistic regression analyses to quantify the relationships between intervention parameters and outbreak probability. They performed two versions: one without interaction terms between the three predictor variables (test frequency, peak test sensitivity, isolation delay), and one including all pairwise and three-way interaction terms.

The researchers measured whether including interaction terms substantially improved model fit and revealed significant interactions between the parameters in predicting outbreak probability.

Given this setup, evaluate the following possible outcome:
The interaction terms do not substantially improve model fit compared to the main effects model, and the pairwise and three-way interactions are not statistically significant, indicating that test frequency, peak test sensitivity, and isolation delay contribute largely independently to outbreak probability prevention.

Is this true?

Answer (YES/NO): NO